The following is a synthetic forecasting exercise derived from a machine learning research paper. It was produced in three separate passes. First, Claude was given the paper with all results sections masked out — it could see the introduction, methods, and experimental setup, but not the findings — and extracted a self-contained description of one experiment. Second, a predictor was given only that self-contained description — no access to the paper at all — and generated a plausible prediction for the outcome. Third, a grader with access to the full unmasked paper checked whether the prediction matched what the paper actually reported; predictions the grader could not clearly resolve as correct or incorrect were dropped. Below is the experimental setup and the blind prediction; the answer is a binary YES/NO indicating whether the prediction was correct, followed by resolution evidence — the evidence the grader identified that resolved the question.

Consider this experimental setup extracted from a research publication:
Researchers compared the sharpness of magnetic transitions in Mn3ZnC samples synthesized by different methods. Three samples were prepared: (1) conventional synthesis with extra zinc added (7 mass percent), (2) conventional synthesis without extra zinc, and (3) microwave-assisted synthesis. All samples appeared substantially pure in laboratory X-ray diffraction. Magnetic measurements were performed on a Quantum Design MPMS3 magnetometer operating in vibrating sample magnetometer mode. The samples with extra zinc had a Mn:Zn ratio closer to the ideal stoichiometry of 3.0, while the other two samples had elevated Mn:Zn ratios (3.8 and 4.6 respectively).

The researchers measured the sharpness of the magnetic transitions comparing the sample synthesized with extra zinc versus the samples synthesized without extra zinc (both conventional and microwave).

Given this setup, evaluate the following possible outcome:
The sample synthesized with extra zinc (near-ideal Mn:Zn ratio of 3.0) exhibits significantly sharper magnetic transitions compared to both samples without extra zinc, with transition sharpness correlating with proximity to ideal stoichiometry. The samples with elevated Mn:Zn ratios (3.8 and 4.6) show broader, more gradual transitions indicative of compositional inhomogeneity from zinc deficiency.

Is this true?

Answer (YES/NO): YES